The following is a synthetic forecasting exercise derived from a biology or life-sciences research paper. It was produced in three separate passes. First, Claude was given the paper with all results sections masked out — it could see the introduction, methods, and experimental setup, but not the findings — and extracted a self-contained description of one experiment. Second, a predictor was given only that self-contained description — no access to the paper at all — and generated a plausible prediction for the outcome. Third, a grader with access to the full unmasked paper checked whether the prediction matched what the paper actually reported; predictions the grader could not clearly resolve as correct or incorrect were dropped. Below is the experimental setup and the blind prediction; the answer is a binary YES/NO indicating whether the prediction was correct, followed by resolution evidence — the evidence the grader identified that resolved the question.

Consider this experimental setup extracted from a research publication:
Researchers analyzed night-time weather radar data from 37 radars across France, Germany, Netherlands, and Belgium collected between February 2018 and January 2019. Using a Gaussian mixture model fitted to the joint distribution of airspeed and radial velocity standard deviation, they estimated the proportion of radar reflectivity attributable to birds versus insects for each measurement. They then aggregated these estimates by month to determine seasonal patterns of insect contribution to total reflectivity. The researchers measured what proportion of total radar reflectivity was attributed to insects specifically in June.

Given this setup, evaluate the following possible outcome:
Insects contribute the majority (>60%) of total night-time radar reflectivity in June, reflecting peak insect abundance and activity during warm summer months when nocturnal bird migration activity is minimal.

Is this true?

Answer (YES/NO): YES